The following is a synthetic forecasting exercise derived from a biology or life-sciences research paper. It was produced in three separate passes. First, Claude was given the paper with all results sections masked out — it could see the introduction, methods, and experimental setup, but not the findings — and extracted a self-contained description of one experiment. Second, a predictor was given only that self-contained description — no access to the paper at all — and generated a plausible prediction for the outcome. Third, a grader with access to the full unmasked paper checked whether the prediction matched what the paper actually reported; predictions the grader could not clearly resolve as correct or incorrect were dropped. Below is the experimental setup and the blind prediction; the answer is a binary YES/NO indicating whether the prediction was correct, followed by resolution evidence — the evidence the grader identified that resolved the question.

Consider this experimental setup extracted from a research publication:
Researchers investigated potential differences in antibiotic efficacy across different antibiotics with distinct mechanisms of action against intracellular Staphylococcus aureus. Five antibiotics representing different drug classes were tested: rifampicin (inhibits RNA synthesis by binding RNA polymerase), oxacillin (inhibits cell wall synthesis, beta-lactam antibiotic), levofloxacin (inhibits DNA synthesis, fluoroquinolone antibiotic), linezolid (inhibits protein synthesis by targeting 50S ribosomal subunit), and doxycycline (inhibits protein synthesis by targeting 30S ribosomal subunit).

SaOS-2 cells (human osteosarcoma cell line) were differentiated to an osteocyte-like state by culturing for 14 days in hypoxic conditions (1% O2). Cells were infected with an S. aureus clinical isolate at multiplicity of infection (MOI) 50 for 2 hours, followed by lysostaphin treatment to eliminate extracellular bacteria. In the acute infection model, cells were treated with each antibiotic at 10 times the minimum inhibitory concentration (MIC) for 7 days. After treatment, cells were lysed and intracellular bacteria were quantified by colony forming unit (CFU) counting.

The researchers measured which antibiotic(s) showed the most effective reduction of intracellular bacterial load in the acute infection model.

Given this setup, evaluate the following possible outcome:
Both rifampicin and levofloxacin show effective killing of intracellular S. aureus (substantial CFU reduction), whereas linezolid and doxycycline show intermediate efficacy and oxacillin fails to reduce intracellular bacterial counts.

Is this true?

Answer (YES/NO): NO